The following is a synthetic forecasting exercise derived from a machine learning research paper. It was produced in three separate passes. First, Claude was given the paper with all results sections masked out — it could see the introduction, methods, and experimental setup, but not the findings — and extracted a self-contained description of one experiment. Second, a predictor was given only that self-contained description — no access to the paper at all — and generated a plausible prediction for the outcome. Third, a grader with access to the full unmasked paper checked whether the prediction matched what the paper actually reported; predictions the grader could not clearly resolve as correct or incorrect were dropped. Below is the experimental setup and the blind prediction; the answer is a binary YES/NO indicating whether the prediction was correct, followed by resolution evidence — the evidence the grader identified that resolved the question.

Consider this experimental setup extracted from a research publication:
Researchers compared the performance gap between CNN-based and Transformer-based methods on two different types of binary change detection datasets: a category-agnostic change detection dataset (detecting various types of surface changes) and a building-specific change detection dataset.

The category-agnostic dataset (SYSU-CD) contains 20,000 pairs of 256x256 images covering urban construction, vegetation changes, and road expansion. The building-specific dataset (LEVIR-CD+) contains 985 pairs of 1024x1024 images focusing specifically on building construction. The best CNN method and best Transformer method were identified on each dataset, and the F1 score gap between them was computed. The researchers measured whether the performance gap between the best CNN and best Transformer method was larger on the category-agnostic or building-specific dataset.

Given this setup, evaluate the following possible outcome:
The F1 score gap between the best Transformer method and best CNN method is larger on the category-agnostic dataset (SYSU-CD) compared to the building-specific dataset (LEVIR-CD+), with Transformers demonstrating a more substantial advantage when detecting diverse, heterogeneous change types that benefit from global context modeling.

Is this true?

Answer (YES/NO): NO